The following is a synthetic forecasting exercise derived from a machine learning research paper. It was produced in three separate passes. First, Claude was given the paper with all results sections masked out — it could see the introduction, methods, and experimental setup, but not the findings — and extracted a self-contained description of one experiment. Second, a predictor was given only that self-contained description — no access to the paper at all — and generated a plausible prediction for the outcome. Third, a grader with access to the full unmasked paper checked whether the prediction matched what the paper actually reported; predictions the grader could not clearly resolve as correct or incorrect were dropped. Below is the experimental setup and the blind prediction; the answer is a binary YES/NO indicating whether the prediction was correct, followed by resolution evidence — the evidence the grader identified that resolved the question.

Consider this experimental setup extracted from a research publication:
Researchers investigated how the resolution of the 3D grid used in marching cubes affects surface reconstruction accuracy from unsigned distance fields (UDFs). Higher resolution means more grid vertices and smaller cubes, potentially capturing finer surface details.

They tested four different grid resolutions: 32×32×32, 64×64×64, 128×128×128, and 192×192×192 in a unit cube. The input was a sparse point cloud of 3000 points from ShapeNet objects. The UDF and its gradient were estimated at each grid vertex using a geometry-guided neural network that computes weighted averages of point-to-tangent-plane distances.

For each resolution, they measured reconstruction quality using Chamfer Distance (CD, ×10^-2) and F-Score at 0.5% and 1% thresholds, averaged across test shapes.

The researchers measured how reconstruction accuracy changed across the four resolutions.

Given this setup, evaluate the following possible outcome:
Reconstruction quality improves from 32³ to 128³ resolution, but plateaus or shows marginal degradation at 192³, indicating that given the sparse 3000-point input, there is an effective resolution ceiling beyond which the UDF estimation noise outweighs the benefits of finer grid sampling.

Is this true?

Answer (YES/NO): NO